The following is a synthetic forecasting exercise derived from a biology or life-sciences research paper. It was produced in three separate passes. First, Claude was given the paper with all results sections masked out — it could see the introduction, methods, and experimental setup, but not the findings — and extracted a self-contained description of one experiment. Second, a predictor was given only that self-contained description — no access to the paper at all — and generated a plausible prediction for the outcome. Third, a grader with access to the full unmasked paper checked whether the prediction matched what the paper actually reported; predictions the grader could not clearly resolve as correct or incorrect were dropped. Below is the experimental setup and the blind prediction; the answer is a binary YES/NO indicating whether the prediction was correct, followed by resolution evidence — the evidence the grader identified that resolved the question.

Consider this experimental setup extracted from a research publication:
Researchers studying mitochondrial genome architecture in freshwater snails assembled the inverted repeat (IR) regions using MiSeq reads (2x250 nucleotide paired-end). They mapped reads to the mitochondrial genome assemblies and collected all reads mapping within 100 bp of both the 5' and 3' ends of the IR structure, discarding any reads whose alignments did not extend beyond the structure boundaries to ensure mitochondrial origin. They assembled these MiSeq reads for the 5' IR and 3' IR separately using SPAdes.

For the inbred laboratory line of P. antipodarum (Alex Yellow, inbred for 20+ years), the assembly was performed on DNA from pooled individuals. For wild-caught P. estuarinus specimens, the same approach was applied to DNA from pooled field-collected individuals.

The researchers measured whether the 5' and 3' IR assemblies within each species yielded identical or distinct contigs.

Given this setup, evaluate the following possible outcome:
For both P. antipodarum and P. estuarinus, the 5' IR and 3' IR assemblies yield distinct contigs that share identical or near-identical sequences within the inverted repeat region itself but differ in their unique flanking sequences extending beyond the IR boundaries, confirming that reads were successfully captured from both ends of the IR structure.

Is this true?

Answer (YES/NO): NO